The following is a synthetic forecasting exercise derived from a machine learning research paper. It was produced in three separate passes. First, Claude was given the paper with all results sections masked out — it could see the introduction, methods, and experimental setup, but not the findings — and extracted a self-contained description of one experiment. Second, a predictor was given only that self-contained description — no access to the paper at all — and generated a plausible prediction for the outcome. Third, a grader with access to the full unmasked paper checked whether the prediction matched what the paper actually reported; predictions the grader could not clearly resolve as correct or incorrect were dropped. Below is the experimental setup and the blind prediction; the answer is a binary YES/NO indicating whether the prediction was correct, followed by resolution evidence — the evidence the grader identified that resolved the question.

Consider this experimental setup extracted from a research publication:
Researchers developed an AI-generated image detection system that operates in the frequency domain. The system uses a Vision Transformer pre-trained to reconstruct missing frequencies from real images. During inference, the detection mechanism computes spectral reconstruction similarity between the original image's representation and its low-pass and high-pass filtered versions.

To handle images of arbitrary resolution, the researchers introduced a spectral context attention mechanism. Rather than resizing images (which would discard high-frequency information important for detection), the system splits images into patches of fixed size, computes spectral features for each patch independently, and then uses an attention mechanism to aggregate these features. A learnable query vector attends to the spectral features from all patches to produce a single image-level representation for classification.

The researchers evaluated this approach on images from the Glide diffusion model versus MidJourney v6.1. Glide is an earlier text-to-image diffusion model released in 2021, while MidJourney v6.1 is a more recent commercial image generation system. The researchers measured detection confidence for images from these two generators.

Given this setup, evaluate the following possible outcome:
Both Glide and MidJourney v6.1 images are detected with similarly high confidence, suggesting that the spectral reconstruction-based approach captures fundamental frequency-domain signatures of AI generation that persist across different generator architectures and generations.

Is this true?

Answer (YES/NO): NO